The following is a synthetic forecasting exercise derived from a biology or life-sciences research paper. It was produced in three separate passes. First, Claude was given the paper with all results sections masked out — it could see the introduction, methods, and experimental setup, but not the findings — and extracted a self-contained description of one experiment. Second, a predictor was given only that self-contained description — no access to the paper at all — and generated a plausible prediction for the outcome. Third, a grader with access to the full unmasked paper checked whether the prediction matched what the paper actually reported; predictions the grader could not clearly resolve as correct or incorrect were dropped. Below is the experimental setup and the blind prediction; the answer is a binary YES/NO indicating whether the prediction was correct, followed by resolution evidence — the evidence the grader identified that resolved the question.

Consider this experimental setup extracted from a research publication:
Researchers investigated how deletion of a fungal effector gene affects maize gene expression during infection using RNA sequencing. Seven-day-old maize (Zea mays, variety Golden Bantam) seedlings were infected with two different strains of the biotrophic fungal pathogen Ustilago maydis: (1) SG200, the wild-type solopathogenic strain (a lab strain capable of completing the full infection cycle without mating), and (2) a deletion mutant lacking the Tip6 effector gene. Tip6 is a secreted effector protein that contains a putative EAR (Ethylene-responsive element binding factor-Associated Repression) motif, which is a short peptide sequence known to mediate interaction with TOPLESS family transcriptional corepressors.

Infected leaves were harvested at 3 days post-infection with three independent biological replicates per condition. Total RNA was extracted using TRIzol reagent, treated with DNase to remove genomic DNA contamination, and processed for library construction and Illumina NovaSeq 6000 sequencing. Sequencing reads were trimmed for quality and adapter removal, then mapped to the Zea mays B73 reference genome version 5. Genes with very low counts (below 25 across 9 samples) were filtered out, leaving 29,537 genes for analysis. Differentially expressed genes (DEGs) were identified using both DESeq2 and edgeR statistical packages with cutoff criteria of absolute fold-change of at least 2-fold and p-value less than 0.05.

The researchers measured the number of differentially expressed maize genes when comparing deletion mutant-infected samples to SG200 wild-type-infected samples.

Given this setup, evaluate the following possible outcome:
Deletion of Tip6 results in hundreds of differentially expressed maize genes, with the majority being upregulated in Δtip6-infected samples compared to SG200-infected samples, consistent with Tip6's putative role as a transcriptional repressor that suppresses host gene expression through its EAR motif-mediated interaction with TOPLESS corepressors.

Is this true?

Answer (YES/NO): NO